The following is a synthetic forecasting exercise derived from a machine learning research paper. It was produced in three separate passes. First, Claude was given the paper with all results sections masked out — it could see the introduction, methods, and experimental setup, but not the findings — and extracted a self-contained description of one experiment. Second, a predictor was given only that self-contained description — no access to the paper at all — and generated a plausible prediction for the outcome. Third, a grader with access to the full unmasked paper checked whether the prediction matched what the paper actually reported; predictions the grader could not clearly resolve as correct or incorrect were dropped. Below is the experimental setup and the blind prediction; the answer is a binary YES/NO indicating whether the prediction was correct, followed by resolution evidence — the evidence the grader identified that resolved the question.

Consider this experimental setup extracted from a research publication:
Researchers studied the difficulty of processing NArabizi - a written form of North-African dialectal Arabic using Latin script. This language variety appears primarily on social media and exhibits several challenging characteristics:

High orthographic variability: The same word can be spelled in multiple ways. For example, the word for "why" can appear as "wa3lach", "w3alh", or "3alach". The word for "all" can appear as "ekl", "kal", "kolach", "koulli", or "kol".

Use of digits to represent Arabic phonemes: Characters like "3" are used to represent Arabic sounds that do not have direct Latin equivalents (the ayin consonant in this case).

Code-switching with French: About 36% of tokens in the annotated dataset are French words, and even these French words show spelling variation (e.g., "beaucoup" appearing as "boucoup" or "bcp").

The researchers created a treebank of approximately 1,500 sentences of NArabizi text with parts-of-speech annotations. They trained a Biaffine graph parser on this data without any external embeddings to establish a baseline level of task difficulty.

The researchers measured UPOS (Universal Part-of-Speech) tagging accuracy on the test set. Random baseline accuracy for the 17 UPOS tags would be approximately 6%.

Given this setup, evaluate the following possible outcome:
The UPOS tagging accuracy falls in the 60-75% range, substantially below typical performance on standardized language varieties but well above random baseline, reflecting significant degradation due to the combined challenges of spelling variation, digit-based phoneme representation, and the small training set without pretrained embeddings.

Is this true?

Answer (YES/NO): NO